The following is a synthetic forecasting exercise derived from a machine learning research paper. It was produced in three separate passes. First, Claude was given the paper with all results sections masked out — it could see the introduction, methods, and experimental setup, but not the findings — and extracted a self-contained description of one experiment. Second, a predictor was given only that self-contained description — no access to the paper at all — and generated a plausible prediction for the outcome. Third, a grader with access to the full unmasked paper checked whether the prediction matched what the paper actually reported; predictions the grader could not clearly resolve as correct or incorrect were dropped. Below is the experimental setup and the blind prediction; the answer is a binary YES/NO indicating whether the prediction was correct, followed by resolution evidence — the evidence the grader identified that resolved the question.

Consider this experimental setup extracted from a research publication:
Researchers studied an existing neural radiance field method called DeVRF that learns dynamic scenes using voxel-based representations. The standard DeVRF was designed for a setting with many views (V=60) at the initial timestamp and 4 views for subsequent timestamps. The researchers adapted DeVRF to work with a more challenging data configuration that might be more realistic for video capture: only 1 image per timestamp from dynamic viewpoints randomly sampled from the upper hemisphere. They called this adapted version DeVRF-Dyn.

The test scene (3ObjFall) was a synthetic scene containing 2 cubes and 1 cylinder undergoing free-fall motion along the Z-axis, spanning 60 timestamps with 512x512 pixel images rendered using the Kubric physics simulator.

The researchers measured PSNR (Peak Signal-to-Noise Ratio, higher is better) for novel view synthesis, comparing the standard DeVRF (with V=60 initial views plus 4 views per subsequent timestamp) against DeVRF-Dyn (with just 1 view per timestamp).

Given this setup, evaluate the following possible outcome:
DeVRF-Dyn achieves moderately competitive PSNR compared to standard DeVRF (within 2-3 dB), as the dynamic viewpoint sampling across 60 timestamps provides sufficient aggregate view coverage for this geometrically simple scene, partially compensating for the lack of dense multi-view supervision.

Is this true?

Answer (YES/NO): NO